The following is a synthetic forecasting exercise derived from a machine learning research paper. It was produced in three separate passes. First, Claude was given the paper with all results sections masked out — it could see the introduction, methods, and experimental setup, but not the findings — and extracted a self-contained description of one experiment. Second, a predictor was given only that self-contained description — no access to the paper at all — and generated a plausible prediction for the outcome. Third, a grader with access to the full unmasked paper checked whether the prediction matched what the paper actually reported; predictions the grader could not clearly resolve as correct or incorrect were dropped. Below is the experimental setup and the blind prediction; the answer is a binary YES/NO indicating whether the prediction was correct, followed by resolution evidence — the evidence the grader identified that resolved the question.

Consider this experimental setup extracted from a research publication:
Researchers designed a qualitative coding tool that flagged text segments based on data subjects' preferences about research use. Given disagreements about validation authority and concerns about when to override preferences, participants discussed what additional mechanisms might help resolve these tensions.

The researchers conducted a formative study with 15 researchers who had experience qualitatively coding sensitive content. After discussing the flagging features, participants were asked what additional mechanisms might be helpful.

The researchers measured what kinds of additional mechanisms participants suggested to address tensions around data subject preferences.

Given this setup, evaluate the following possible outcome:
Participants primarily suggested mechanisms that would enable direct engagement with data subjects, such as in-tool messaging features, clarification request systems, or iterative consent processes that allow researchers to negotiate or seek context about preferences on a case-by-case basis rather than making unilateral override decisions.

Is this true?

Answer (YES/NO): NO